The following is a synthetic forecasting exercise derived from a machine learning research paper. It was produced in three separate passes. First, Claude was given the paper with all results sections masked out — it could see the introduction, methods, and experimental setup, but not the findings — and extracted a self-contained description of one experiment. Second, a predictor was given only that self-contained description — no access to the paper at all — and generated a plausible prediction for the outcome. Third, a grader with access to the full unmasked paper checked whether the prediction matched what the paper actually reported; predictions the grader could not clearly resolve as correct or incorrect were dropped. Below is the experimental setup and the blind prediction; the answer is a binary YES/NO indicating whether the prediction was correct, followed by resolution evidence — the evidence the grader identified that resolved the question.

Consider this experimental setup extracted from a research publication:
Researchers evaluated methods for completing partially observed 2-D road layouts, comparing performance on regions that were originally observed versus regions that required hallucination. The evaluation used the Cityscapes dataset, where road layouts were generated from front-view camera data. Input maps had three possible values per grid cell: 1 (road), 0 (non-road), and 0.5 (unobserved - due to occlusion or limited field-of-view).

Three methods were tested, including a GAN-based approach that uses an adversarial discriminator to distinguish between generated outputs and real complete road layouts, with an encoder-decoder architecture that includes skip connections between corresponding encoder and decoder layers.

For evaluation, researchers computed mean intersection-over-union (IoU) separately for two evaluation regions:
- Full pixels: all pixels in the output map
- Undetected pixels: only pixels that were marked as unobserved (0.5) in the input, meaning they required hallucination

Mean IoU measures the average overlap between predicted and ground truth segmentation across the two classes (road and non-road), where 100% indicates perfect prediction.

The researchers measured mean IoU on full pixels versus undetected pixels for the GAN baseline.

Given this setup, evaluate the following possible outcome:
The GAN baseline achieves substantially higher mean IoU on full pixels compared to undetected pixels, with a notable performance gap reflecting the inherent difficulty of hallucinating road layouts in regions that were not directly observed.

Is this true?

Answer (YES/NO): YES